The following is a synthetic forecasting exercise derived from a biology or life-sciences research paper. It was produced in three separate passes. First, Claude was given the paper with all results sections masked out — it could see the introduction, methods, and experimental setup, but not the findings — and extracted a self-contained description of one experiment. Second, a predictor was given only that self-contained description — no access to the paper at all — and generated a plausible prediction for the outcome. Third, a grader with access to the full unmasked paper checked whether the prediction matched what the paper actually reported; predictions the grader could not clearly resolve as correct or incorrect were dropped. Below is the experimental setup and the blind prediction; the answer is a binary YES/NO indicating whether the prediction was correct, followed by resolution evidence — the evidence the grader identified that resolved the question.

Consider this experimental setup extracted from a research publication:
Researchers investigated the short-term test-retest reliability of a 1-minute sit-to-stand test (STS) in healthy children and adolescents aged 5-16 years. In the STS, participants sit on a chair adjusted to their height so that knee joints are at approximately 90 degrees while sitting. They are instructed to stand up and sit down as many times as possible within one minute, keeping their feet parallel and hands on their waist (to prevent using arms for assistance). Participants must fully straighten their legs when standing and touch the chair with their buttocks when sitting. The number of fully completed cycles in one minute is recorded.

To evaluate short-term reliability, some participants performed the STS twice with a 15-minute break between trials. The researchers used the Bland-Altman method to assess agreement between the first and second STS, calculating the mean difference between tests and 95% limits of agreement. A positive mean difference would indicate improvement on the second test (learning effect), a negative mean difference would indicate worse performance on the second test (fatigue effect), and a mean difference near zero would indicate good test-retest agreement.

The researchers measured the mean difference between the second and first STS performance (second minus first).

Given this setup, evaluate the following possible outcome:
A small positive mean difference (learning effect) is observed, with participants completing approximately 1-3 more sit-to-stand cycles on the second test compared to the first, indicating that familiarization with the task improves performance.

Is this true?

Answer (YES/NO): NO